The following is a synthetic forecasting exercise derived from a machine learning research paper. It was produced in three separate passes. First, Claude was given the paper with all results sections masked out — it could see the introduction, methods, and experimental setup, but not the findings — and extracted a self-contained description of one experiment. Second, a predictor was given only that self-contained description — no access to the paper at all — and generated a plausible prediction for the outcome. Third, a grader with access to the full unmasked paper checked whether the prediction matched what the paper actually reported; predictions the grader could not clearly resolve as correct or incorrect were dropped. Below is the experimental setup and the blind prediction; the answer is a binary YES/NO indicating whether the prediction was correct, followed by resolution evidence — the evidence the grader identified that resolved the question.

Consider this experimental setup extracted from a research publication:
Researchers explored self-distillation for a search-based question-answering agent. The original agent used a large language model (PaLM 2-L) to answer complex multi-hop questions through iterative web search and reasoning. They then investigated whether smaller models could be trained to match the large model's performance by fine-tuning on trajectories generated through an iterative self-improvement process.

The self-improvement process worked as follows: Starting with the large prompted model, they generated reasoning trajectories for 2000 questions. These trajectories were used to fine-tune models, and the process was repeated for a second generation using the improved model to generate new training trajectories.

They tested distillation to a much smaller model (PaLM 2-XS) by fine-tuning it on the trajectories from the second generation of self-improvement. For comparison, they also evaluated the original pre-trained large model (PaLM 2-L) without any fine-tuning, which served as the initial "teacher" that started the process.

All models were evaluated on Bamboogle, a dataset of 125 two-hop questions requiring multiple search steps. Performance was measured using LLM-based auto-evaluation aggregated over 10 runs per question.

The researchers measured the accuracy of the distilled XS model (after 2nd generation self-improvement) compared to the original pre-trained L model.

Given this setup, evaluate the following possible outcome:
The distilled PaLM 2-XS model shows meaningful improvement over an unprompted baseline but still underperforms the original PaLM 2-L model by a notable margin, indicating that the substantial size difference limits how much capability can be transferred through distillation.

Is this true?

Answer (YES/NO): NO